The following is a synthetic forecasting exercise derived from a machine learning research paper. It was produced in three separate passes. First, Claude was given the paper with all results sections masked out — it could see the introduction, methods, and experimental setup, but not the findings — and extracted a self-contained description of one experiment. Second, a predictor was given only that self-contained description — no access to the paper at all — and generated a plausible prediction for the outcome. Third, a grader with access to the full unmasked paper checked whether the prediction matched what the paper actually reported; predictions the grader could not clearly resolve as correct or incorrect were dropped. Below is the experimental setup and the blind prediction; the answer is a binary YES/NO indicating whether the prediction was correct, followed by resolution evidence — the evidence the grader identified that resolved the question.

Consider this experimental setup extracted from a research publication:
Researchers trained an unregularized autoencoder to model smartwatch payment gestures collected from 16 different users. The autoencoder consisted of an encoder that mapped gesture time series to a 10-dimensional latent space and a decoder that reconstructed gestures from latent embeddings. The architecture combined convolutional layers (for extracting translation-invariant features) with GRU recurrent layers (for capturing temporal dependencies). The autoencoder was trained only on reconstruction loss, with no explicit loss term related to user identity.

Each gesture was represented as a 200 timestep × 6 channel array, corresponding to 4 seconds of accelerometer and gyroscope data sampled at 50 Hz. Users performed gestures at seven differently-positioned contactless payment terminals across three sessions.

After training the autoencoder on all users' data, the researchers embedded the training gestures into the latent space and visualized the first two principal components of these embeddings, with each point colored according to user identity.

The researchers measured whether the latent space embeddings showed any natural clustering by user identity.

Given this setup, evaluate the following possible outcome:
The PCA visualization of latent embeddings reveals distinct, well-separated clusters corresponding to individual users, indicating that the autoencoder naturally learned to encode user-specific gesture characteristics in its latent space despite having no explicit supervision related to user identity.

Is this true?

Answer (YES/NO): NO